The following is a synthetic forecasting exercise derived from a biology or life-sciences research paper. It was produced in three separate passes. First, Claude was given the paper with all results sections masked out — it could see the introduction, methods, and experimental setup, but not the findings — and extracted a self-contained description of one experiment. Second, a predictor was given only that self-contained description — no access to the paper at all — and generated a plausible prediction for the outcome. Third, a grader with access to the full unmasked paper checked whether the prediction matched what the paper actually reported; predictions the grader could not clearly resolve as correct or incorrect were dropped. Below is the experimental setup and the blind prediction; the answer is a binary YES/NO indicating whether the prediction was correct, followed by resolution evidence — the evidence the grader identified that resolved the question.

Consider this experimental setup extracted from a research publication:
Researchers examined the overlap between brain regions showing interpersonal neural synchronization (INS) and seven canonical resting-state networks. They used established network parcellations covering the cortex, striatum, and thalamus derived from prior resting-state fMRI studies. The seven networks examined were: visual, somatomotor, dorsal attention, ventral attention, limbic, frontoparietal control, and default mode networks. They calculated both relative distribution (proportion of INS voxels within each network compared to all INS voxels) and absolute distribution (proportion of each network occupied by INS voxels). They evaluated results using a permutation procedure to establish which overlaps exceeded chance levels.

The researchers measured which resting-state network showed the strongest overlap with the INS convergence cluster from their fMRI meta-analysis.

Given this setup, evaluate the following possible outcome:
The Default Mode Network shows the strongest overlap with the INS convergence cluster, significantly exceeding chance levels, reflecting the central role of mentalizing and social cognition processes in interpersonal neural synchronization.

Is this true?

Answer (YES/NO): NO